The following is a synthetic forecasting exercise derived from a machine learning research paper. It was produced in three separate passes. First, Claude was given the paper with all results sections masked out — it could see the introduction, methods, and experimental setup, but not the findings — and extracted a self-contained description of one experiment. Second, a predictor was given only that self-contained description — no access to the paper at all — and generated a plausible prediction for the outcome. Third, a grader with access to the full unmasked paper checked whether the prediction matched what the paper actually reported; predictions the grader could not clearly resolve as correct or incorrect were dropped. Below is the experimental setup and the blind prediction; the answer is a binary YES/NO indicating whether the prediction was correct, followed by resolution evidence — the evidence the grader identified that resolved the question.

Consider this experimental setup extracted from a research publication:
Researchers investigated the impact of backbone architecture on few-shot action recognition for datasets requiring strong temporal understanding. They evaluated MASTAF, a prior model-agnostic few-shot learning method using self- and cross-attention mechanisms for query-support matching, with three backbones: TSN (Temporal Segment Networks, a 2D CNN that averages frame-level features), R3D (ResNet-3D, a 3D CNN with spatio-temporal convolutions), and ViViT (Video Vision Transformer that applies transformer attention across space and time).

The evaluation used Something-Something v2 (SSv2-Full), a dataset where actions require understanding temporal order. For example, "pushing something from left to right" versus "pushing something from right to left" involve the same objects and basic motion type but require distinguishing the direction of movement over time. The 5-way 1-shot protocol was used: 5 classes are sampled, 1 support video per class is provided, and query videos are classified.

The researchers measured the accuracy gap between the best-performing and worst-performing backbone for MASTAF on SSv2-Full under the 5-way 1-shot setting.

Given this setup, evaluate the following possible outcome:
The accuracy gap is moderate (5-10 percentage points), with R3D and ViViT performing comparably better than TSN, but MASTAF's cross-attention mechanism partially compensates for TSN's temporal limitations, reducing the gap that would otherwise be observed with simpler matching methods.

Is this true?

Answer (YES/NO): NO